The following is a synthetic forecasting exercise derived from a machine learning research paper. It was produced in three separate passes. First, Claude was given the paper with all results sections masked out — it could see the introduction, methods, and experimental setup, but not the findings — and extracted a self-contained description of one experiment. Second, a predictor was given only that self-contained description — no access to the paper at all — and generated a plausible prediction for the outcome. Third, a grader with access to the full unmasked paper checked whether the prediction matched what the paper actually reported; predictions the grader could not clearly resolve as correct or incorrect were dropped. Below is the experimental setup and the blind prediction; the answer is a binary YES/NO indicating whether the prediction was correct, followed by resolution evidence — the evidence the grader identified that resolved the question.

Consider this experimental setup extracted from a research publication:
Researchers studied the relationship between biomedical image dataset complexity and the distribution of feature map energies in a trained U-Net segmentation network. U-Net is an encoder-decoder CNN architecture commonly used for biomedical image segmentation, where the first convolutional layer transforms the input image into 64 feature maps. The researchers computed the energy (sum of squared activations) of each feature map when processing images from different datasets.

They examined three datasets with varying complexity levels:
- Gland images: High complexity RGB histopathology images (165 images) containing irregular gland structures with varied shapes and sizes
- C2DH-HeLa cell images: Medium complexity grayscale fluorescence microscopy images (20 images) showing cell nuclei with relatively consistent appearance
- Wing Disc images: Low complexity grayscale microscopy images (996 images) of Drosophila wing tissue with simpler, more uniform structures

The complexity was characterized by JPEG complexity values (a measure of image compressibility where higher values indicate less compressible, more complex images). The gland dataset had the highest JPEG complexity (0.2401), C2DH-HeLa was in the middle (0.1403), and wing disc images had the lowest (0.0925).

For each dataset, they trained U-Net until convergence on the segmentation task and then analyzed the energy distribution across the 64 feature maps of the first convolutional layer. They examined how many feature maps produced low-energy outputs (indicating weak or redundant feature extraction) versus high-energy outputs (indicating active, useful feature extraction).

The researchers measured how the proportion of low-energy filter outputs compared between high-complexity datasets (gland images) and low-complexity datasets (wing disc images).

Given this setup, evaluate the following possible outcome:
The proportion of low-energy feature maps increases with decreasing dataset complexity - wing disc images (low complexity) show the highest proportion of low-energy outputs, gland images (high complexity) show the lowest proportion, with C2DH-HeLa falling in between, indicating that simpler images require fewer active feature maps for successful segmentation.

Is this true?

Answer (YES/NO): YES